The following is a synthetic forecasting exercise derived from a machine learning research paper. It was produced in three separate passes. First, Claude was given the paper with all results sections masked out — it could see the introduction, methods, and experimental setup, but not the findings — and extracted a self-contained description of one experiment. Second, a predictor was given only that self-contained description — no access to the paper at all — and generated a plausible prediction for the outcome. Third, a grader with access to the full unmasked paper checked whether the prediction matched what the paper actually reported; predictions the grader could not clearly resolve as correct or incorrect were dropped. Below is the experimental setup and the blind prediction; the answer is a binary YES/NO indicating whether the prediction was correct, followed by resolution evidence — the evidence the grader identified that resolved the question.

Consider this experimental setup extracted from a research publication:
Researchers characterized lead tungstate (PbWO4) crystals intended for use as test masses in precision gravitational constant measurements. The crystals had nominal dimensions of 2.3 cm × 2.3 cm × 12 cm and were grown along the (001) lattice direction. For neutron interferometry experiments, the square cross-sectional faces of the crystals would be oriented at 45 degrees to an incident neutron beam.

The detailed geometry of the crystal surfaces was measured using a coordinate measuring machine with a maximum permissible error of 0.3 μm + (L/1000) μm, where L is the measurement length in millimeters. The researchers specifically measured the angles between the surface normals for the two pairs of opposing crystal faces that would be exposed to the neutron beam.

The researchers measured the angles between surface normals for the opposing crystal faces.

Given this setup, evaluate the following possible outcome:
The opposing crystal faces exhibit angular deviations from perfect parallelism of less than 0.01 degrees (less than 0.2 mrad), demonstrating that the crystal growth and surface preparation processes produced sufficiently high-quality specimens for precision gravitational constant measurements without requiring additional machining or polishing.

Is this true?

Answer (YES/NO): NO